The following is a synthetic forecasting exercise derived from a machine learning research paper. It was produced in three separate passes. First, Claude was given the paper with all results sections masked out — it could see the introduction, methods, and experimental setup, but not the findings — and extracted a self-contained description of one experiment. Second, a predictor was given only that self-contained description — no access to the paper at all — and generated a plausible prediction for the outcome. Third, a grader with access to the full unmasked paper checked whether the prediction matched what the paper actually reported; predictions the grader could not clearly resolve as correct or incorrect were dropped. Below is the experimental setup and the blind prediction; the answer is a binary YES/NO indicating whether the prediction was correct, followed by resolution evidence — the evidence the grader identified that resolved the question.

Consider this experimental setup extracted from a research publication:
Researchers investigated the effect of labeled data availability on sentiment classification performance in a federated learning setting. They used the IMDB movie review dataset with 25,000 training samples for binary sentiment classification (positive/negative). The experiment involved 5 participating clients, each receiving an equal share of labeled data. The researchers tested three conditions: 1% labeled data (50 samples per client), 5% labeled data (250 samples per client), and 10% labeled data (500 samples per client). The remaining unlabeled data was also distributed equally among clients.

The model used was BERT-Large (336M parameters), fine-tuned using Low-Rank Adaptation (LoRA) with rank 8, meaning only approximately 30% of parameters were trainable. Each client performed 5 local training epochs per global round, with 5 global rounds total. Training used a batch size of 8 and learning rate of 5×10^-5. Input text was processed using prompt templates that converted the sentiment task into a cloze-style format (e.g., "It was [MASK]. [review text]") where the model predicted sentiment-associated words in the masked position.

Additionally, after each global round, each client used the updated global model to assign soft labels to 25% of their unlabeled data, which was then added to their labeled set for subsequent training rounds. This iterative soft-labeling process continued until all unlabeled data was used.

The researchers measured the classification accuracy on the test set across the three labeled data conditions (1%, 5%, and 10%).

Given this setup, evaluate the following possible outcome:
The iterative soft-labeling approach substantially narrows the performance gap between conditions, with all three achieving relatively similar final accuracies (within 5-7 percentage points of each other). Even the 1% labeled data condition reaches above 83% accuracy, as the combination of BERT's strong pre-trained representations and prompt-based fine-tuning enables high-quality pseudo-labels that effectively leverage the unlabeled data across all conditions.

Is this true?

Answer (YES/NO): YES